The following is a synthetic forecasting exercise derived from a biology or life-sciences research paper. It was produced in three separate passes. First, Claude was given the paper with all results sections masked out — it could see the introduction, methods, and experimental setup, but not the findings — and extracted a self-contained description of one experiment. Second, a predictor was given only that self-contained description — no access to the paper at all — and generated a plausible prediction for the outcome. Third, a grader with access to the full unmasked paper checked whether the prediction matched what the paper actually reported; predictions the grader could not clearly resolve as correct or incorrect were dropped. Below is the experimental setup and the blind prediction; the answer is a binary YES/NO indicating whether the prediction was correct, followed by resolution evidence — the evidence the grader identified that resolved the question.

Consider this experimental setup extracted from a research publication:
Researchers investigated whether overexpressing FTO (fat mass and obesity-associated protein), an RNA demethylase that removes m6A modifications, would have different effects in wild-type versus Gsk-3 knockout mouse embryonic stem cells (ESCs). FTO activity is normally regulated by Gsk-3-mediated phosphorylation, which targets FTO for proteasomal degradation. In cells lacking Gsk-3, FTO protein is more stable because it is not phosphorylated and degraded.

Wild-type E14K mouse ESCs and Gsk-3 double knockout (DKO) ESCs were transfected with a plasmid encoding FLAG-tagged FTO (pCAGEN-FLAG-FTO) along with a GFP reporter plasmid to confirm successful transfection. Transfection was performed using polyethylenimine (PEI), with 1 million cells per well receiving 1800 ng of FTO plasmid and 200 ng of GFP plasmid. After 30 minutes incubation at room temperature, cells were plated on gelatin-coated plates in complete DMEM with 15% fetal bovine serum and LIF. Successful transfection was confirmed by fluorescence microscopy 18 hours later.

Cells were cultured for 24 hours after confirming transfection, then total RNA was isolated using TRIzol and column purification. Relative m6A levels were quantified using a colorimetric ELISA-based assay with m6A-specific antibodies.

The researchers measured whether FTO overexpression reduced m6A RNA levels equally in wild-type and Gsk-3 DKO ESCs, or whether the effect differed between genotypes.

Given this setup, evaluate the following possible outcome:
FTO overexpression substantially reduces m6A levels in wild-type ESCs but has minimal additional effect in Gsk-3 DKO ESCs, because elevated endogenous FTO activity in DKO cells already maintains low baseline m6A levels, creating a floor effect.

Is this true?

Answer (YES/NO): NO